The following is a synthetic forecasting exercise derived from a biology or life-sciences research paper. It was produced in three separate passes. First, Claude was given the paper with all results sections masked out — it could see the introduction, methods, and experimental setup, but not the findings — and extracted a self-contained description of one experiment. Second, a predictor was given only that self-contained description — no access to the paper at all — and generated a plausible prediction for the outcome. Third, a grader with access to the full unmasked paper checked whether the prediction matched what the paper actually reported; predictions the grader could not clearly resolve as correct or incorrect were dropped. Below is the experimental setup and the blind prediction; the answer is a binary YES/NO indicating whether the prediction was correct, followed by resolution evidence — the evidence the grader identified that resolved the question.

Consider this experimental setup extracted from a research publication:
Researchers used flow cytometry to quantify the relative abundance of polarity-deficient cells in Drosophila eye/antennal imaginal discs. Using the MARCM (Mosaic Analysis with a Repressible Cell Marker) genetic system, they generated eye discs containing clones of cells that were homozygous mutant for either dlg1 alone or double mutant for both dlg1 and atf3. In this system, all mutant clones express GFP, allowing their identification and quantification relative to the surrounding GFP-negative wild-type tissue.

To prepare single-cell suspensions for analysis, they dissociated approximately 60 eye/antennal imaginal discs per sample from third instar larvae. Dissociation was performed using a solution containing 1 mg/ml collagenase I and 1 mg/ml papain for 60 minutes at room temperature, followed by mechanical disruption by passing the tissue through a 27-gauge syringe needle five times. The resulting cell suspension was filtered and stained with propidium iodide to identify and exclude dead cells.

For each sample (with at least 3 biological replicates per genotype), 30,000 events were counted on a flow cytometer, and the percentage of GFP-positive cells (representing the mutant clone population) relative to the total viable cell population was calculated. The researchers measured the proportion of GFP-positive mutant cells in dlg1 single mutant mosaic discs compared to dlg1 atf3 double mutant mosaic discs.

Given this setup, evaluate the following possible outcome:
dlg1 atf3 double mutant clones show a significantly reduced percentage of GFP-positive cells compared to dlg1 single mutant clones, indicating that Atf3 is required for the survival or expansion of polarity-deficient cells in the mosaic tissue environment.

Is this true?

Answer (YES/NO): NO